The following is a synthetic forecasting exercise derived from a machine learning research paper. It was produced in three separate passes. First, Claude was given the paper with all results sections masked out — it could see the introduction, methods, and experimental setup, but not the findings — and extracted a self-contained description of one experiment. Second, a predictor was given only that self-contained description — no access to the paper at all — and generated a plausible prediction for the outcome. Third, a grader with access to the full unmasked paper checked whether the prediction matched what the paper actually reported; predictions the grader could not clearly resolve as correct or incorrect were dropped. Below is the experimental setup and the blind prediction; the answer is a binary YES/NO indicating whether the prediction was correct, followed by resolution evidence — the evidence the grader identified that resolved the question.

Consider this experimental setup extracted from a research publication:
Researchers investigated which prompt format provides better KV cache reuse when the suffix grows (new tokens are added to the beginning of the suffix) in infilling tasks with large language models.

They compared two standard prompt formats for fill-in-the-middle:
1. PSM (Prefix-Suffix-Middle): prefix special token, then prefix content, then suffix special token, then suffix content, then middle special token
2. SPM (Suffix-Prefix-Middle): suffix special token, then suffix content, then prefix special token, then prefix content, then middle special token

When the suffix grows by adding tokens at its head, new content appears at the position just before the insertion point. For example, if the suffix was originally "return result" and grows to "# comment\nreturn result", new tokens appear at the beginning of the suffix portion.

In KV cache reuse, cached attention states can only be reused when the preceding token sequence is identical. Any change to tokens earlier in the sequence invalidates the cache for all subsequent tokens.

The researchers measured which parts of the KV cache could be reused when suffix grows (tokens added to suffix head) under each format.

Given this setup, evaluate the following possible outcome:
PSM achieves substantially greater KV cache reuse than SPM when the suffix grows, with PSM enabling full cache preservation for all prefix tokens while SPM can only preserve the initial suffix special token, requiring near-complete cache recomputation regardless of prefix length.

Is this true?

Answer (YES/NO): YES